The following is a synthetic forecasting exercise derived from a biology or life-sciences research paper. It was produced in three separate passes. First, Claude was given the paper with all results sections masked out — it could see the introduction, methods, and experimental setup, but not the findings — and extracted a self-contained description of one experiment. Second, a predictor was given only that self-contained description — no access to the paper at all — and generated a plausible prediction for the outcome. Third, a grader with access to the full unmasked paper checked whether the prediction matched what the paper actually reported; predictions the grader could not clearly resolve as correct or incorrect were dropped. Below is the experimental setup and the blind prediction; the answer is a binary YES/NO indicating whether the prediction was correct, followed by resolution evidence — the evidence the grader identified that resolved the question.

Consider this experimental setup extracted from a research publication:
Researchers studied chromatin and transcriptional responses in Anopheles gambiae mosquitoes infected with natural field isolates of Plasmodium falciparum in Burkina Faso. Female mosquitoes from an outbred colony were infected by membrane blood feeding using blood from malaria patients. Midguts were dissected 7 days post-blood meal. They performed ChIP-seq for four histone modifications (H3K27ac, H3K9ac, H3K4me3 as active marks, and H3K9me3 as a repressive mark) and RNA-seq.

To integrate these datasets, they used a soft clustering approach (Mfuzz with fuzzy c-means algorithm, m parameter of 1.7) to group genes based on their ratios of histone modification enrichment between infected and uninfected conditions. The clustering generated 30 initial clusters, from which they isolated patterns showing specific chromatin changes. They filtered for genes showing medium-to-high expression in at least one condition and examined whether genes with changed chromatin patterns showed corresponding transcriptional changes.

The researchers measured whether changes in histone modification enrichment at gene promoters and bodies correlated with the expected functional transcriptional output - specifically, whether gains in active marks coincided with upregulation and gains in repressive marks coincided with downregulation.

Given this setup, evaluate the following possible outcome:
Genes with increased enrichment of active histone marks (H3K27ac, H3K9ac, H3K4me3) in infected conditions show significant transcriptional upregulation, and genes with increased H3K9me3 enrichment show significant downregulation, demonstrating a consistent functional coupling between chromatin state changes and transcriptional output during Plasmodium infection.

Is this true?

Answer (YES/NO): NO